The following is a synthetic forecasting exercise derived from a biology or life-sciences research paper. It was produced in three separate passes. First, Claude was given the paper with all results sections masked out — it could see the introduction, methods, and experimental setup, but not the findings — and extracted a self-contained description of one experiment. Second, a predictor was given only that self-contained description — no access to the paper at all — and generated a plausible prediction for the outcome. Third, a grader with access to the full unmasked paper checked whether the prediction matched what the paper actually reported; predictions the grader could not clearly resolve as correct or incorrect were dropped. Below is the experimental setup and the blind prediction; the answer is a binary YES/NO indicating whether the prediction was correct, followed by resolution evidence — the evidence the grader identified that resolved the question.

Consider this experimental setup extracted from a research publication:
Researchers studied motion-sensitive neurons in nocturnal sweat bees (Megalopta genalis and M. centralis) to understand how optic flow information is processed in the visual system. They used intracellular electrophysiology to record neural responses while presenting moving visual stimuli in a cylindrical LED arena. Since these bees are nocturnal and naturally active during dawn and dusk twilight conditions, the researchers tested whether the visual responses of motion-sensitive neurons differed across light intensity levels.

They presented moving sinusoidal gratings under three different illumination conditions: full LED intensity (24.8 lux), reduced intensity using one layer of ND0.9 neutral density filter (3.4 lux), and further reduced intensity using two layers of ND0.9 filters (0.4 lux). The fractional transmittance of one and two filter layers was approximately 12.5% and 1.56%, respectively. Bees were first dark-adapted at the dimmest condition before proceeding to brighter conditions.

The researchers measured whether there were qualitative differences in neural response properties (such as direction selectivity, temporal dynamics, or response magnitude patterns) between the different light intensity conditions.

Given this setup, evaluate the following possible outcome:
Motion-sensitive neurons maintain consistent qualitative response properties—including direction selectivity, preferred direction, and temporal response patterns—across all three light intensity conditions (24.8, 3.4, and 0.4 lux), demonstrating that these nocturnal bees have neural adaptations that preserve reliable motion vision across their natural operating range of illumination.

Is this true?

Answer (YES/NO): YES